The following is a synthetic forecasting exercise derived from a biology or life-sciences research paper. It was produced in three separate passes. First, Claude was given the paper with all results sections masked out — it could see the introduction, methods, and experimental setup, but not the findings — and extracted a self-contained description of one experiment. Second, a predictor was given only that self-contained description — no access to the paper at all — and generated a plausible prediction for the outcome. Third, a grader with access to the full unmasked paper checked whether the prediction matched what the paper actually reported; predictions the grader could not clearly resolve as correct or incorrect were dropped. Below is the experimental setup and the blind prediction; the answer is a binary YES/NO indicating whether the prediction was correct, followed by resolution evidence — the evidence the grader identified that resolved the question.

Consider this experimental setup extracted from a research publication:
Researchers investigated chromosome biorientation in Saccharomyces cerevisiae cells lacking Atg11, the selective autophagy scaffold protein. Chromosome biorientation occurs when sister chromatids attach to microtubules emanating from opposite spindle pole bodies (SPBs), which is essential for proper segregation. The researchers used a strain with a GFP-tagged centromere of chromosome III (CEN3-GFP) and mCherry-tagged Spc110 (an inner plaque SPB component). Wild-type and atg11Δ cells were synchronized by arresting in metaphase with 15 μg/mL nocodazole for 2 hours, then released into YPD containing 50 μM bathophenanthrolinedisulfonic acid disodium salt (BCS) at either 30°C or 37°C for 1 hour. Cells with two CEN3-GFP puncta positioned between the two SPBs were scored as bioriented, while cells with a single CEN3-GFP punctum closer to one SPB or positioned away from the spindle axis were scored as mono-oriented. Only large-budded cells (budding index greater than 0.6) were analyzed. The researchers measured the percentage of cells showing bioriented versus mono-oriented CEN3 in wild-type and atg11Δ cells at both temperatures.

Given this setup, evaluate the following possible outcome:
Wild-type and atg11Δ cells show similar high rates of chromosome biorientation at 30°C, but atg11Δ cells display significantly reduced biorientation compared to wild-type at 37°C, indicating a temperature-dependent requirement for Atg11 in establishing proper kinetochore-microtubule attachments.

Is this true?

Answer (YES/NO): NO